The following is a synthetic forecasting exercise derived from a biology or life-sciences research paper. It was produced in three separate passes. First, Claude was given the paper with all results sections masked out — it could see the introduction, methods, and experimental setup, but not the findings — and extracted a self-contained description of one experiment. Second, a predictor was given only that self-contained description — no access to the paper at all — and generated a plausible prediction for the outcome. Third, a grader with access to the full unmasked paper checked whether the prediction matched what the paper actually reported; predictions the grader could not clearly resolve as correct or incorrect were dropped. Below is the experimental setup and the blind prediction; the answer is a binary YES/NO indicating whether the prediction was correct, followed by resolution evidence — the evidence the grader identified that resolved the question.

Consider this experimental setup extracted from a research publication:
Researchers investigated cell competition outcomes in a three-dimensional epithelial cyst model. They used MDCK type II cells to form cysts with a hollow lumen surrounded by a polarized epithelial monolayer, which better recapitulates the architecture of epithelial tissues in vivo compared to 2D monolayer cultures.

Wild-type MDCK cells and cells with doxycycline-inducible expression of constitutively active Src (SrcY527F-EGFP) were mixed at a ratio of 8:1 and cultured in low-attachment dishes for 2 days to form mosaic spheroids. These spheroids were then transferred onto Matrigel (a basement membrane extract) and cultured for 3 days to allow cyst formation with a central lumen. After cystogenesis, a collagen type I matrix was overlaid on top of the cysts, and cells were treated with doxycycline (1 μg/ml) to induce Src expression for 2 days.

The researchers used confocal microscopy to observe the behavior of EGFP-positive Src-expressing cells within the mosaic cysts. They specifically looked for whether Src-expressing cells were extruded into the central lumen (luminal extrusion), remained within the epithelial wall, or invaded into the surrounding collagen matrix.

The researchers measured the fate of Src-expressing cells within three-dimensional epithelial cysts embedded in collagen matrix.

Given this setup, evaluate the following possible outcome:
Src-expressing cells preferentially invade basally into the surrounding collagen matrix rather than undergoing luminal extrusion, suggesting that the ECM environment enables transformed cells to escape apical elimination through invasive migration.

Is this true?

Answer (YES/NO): NO